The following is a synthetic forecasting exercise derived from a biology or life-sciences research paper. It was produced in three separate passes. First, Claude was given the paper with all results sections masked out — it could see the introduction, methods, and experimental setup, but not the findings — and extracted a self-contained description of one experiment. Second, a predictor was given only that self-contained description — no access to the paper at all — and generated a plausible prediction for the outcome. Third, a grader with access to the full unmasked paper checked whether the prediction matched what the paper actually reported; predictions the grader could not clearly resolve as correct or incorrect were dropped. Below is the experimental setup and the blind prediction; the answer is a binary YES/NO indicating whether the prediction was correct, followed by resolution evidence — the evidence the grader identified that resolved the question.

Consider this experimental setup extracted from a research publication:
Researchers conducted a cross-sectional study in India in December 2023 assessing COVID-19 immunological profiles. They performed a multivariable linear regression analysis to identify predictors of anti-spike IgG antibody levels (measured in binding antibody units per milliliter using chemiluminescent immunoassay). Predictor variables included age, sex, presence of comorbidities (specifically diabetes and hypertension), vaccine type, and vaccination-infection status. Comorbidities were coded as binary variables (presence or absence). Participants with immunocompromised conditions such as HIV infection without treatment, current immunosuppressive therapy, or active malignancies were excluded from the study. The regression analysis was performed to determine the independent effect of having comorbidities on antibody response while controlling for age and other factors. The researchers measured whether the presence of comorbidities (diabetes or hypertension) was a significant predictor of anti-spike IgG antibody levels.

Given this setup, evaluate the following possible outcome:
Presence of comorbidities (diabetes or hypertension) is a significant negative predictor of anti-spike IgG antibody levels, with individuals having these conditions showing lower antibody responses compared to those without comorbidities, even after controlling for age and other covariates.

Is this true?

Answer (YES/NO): NO